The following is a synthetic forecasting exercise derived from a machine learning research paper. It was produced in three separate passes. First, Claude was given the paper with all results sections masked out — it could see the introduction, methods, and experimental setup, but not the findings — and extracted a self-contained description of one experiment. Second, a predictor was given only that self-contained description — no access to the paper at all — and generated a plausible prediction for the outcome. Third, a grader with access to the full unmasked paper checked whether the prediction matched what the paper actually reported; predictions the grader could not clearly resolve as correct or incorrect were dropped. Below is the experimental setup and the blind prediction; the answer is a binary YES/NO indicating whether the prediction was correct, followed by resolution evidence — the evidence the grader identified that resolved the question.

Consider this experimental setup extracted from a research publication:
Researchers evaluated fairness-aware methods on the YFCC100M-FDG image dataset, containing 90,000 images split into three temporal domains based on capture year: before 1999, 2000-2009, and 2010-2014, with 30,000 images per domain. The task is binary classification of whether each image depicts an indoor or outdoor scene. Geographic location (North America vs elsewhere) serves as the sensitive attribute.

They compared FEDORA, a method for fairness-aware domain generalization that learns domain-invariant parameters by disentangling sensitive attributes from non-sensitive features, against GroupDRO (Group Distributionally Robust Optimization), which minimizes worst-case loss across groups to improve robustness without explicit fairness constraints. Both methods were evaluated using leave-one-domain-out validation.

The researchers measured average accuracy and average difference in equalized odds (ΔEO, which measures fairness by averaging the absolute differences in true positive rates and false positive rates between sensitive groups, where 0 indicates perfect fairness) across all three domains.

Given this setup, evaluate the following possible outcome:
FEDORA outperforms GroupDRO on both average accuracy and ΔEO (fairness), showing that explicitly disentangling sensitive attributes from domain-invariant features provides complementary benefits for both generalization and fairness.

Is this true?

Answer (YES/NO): YES